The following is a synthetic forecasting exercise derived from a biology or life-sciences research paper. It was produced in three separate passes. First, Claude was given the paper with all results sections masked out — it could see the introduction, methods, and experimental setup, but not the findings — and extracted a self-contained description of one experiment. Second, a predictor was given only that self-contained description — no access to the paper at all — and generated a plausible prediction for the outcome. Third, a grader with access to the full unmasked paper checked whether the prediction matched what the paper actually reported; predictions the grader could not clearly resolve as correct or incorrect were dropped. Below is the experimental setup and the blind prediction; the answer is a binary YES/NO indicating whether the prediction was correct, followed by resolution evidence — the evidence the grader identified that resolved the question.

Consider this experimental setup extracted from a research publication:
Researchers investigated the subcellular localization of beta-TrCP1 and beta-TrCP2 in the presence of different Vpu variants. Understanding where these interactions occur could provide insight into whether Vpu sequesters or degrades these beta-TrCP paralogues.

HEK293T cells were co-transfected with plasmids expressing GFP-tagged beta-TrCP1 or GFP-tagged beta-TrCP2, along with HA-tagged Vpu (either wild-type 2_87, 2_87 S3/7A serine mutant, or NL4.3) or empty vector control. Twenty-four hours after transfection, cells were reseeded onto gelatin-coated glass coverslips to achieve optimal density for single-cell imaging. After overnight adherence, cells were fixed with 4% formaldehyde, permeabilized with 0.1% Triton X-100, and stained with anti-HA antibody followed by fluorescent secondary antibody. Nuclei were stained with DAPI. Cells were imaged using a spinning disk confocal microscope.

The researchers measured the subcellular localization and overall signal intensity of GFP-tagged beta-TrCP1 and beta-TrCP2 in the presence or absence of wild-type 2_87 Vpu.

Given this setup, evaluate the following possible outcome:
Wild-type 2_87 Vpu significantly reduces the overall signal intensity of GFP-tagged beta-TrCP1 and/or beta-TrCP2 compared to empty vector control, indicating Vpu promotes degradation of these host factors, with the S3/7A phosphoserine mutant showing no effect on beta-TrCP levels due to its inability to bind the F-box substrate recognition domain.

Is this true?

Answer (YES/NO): NO